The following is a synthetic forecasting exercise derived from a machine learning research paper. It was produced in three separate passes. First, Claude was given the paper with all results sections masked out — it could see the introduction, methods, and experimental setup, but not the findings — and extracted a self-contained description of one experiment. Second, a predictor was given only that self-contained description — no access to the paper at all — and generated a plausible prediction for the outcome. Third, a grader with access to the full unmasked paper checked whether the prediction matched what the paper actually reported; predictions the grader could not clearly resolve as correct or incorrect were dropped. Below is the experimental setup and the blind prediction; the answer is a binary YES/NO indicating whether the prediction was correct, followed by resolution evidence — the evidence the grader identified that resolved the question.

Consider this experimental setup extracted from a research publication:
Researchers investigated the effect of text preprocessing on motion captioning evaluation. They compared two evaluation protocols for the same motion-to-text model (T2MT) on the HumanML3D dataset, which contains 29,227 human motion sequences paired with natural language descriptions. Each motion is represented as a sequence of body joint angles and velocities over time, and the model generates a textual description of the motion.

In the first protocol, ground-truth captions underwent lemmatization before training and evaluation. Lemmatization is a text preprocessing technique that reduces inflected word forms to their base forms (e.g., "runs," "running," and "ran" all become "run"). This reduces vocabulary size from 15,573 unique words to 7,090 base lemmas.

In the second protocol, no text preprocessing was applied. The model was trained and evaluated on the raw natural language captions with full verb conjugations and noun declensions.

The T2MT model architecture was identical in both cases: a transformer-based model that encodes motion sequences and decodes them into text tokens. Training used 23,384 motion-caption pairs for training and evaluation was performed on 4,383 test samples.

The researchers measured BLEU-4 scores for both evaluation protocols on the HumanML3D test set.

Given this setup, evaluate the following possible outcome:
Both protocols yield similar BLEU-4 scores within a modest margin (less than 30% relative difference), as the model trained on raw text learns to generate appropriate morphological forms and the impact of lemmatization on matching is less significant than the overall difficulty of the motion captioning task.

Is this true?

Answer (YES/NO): NO